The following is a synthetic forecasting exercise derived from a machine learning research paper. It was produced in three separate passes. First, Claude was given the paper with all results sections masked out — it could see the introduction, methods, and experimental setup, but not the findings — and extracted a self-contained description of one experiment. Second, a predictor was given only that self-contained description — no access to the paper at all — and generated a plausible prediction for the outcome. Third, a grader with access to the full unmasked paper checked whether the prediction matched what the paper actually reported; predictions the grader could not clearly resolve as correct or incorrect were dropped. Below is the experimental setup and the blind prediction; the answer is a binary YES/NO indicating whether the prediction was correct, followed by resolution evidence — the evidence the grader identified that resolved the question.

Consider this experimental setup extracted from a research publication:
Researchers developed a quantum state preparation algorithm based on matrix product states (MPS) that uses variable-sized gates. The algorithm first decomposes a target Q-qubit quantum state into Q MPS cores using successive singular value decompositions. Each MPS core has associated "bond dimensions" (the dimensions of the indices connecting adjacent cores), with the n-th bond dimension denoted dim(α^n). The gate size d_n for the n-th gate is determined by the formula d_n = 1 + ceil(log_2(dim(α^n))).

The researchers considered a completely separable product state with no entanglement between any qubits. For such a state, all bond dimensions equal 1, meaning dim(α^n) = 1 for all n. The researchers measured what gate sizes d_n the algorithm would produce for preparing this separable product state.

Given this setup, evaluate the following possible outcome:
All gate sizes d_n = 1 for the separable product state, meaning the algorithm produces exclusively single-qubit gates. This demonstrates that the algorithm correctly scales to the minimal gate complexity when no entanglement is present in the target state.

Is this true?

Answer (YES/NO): YES